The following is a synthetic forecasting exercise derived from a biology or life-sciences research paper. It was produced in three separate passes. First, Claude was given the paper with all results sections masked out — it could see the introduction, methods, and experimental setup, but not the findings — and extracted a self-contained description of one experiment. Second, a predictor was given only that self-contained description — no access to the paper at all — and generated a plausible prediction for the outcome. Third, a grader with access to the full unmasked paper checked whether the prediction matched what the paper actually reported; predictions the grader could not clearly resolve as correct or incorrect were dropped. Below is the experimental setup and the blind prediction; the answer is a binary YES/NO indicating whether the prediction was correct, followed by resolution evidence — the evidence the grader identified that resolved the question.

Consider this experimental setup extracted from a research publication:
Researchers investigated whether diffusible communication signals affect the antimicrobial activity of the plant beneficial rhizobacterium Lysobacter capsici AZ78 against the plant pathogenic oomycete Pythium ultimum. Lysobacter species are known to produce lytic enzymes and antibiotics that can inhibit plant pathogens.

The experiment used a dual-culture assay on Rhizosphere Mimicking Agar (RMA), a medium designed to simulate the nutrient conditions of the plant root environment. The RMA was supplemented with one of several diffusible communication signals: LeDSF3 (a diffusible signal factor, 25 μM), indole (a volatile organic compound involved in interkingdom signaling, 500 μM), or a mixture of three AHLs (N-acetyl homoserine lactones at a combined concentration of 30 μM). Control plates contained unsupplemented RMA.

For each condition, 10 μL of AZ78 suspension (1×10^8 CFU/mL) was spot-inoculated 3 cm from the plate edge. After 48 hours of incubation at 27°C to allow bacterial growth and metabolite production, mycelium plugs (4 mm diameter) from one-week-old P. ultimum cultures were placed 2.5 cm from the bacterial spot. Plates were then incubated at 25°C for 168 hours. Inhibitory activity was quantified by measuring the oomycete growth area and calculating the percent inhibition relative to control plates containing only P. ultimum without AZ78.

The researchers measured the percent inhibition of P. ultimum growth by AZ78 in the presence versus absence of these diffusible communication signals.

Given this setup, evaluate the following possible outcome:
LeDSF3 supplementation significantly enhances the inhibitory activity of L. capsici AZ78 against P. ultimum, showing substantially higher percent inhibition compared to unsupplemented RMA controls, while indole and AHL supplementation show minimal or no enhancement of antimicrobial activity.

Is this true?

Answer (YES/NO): NO